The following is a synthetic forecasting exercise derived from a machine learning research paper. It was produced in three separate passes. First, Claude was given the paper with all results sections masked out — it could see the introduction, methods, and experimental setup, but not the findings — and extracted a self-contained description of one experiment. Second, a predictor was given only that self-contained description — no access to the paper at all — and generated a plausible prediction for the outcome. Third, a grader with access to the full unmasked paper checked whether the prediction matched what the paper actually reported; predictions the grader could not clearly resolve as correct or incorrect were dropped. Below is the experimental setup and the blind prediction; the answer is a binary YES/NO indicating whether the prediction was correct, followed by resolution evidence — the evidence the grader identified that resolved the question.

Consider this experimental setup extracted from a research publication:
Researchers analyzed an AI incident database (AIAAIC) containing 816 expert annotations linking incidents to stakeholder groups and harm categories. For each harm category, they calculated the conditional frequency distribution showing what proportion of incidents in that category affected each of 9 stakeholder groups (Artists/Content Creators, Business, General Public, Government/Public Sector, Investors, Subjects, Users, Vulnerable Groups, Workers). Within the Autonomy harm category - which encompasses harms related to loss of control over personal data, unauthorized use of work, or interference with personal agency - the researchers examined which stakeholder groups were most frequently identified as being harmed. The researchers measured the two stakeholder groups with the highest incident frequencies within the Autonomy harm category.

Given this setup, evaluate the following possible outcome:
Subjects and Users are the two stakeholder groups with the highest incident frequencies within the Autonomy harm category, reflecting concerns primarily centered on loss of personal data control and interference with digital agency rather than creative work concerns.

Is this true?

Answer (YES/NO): NO